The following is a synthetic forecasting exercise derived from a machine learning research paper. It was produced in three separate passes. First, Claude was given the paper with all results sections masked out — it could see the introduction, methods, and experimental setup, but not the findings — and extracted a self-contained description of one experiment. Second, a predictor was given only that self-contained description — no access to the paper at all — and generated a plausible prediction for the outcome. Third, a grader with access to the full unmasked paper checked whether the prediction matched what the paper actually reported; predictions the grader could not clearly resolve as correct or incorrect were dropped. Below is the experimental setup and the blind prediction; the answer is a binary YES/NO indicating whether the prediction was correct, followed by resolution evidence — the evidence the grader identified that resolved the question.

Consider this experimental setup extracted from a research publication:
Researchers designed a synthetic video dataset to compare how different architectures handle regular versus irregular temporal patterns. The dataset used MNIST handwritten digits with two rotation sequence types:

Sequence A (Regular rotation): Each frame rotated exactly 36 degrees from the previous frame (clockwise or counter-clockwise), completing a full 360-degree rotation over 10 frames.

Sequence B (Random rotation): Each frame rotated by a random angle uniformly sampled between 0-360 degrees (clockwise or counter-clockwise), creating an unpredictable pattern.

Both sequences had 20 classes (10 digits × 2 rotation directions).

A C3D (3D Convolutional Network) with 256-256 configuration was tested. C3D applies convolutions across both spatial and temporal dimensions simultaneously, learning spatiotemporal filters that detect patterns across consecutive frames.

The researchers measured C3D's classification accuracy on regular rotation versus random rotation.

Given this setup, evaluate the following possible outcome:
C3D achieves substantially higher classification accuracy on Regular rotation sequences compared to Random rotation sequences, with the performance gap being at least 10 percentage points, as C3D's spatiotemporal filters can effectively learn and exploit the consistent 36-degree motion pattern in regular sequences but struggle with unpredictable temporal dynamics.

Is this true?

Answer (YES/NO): YES